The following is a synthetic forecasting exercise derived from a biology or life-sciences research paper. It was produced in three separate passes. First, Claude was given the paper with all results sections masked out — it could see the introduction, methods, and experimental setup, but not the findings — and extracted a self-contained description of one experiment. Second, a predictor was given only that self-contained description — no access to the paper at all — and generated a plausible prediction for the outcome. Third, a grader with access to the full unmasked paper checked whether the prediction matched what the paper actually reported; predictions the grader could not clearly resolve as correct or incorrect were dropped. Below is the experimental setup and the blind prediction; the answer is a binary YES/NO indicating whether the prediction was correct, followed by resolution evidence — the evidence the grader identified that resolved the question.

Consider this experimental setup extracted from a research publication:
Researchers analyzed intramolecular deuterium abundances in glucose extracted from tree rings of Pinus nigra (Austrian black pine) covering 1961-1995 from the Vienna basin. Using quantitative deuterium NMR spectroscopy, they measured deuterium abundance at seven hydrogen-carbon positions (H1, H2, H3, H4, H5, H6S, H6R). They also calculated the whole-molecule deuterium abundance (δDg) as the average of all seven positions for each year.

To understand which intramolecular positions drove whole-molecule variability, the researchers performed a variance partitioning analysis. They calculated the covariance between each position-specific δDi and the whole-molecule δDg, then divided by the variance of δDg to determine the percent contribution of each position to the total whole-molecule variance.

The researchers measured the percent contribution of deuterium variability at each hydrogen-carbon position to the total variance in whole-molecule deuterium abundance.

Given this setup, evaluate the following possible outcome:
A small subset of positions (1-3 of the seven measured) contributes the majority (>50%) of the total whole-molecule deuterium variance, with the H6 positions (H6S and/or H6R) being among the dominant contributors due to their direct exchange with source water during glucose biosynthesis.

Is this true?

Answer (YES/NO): NO